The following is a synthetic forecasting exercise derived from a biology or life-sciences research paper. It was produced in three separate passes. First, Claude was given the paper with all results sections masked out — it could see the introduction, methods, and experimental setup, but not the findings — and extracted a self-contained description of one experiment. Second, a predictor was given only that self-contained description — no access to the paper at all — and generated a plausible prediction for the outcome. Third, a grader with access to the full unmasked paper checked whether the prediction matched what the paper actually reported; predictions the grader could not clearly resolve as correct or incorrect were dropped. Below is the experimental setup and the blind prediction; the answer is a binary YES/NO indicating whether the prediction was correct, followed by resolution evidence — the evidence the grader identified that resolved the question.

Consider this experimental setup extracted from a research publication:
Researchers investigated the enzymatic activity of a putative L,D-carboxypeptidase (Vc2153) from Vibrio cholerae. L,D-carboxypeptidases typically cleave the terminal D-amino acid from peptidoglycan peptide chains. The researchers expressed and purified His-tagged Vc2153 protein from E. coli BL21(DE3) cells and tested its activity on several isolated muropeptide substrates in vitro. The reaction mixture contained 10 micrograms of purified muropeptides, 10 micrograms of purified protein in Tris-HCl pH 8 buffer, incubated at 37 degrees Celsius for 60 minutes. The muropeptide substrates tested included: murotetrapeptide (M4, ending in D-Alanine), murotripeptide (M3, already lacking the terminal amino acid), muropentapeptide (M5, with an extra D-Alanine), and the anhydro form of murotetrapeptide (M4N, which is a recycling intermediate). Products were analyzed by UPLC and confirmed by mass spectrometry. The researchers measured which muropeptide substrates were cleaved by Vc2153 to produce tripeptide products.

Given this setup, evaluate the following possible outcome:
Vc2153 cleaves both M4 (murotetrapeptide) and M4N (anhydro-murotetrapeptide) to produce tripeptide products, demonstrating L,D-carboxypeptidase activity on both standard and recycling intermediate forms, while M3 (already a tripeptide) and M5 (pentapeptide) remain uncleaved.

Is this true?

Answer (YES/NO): YES